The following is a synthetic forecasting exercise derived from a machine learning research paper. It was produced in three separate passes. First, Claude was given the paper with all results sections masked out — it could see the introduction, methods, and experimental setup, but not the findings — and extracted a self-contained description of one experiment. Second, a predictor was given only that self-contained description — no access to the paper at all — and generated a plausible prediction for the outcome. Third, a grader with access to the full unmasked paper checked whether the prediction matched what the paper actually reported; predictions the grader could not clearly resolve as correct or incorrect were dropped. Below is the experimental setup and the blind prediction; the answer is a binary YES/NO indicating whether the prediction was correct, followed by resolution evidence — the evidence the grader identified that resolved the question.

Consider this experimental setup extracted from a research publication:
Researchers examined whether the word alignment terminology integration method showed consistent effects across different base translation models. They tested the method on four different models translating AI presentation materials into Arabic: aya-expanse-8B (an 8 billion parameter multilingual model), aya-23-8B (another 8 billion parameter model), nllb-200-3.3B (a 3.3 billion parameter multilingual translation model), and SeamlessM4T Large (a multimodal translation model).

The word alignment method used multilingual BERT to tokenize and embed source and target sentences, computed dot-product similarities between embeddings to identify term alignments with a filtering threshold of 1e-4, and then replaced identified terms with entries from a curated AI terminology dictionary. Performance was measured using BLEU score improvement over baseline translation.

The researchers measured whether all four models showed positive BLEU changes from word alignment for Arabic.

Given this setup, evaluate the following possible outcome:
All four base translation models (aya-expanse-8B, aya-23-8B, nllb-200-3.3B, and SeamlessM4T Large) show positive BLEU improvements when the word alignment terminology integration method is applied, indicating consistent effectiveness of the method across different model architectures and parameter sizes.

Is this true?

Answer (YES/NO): NO